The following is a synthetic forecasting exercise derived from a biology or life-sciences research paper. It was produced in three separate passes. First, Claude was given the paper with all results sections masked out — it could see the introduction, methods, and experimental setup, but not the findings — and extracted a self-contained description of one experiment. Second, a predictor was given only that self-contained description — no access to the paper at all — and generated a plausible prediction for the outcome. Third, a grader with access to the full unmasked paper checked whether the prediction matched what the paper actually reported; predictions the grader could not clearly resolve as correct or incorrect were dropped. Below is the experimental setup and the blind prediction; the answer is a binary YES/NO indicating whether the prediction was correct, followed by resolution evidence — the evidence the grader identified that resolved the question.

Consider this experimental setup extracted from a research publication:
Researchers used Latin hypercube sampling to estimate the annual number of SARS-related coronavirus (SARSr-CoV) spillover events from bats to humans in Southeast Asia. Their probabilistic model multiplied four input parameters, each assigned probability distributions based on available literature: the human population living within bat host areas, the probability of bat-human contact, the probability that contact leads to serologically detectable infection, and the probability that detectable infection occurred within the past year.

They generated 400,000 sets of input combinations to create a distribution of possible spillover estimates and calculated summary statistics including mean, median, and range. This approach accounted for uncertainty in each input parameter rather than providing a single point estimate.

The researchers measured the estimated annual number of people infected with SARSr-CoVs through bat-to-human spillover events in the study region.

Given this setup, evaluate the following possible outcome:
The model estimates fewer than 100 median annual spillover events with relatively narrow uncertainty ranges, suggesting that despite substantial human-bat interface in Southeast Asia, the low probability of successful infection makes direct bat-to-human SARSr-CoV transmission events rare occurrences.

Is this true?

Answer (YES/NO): NO